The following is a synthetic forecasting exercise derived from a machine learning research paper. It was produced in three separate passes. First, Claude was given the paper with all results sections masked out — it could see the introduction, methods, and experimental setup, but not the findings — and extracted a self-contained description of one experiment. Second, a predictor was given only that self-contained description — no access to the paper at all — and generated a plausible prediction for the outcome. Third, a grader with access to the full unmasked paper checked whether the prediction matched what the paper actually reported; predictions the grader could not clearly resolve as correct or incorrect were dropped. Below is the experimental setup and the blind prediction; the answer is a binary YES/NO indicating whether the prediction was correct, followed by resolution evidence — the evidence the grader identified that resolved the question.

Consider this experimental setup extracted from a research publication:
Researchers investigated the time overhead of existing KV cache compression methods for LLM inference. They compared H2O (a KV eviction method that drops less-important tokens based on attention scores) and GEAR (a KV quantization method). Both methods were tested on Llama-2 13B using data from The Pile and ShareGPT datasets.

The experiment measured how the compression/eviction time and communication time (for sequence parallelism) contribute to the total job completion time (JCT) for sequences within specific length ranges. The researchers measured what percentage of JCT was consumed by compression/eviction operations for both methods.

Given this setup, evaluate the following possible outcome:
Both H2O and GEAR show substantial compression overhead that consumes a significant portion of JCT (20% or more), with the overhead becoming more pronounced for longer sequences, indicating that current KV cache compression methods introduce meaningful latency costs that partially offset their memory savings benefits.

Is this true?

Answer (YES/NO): NO